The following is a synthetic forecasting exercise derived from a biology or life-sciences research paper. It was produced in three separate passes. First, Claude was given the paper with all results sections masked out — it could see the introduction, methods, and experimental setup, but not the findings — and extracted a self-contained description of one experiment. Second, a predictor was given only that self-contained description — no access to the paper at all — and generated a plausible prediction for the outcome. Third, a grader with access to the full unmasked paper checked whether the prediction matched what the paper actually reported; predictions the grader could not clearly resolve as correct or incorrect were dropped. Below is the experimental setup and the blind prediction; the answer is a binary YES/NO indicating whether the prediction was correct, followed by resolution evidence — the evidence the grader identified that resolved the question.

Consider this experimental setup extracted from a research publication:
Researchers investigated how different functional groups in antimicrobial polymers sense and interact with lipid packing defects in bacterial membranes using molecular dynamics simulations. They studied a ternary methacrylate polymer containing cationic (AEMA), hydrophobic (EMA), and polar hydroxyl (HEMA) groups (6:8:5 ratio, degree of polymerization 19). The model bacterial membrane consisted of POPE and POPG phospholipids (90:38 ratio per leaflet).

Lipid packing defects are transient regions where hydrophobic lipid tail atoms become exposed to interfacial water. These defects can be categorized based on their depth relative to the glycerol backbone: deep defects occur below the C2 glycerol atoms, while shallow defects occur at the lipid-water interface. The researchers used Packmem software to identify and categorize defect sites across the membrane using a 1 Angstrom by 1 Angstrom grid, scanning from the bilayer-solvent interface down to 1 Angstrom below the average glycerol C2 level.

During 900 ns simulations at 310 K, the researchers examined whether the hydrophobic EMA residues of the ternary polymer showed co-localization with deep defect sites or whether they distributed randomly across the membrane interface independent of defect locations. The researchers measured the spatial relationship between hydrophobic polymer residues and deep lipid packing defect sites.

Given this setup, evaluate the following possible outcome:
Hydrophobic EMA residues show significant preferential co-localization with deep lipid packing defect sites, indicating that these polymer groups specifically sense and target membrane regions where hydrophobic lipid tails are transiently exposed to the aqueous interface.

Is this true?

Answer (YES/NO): YES